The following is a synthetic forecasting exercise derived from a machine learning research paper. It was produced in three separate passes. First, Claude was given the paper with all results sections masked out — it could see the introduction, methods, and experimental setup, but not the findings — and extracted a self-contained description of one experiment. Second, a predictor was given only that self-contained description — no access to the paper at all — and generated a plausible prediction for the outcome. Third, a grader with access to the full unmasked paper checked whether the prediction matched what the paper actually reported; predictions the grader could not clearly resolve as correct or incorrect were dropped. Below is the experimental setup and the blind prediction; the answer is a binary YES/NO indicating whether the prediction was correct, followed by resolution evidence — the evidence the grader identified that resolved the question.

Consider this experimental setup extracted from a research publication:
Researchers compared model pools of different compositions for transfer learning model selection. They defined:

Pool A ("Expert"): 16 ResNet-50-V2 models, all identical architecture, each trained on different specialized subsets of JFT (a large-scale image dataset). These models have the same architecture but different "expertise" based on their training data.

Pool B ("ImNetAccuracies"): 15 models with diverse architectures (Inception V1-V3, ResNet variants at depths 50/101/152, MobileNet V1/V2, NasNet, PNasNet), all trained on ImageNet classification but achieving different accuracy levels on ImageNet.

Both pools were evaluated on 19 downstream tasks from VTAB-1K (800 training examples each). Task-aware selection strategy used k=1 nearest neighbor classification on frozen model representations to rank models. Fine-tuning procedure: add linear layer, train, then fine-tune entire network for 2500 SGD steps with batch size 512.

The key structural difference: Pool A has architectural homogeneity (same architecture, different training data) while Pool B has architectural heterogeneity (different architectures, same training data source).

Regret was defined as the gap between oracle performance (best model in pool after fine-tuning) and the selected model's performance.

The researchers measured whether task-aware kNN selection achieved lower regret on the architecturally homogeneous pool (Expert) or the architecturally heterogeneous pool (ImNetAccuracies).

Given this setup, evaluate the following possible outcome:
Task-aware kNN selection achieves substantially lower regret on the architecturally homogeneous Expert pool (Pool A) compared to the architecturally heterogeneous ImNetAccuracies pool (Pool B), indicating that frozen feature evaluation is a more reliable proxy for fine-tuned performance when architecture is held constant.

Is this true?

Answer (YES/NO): YES